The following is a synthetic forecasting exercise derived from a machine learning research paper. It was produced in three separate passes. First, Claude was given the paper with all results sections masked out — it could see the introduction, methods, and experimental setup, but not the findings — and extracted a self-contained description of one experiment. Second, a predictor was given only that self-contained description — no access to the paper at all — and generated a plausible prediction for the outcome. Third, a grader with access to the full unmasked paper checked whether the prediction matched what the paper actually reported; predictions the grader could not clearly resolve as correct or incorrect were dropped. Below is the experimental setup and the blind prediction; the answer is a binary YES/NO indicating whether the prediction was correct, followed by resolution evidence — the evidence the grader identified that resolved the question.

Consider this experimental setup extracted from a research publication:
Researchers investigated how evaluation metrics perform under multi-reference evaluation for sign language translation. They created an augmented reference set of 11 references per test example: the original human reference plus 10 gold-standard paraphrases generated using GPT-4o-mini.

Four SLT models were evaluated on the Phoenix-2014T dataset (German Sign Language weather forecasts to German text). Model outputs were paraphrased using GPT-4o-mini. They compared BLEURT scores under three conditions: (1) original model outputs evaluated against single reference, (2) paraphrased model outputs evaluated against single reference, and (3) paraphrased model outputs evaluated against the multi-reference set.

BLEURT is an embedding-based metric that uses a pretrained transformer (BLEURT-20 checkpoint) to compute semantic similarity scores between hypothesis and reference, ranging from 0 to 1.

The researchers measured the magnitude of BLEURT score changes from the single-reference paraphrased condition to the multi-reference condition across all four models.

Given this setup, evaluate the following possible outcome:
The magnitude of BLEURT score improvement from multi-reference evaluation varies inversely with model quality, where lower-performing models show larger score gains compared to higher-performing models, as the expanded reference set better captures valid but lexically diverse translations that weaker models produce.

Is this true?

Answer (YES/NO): NO